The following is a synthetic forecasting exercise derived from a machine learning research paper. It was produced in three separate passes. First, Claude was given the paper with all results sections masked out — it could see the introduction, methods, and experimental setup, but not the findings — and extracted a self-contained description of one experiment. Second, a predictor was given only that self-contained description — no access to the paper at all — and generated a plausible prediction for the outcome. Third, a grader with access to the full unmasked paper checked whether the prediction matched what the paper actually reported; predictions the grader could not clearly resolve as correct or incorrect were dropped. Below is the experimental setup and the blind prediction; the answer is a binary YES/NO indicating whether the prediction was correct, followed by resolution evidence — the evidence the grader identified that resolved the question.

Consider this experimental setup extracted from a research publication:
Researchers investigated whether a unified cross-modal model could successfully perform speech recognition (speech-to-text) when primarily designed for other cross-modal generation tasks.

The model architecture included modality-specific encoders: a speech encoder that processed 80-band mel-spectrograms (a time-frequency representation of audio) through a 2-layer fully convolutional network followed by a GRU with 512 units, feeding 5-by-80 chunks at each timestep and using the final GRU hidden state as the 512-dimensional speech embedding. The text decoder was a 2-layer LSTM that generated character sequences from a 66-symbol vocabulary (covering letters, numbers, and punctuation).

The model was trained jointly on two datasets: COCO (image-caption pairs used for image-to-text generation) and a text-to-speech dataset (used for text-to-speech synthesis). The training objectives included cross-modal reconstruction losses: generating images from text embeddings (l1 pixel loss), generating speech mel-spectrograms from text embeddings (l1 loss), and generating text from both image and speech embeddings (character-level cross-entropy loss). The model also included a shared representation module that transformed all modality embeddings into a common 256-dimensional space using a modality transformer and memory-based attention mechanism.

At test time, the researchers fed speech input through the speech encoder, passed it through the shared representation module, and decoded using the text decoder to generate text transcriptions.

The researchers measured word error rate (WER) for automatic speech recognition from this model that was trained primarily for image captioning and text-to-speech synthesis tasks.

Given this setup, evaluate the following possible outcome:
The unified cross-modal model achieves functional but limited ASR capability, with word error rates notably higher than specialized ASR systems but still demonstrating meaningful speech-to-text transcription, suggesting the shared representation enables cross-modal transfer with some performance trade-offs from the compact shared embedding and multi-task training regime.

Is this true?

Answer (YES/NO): NO